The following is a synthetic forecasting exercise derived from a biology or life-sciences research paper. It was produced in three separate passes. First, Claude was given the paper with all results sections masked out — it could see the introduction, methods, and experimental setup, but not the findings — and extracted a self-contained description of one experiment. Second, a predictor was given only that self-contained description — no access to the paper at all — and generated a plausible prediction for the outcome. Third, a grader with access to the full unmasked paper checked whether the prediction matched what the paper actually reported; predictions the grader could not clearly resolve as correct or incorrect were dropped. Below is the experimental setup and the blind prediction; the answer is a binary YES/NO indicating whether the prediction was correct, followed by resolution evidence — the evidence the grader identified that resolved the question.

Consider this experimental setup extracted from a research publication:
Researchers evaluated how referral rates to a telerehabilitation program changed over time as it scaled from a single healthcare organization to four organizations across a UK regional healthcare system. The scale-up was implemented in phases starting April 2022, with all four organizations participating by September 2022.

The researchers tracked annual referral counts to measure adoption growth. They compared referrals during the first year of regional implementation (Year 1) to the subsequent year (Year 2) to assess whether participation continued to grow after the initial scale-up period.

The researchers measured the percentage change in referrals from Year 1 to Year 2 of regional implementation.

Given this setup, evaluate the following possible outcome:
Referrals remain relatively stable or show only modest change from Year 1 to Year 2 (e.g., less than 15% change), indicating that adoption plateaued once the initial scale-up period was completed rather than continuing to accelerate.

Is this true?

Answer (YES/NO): NO